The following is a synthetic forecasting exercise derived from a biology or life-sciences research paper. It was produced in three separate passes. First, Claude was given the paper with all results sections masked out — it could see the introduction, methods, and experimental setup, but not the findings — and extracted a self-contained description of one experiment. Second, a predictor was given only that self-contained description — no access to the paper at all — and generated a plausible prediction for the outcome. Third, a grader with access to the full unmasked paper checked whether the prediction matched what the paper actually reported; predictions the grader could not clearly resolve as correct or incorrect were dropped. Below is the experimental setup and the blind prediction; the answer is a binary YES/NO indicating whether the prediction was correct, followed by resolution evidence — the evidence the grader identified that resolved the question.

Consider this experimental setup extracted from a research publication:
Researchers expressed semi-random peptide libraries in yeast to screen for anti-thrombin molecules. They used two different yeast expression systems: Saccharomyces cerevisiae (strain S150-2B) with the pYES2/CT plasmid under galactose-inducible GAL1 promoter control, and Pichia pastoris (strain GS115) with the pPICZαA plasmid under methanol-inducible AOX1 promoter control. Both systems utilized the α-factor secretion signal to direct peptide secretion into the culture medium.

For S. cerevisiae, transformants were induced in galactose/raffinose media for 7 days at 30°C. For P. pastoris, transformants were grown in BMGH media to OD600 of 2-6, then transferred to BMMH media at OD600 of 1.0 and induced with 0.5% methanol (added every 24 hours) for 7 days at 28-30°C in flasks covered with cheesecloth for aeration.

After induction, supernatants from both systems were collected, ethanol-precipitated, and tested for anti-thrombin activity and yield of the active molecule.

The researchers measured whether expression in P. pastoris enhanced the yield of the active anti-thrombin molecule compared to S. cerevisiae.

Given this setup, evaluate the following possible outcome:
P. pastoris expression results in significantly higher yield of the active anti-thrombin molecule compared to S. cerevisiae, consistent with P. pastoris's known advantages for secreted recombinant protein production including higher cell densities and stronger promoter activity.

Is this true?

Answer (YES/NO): NO